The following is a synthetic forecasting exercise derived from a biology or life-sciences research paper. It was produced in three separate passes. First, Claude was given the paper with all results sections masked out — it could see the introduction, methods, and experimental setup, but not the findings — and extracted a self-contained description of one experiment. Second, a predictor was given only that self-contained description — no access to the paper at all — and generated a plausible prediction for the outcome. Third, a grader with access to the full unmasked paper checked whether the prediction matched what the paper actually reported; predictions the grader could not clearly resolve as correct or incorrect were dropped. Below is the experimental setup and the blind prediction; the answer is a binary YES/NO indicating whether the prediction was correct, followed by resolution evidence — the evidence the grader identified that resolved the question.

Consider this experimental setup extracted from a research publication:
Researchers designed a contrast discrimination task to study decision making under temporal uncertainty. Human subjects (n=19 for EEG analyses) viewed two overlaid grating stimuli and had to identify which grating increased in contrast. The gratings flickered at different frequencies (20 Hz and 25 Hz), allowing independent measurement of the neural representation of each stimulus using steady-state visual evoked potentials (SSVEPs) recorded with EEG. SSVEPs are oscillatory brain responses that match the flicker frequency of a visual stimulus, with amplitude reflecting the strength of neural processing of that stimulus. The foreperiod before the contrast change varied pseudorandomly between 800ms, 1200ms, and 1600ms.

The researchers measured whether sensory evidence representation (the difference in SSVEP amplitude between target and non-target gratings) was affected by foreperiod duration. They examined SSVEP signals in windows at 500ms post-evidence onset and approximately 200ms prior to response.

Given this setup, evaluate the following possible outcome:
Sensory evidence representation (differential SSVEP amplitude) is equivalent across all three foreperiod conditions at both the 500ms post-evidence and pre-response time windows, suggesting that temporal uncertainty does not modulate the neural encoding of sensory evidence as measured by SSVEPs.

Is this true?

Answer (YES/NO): YES